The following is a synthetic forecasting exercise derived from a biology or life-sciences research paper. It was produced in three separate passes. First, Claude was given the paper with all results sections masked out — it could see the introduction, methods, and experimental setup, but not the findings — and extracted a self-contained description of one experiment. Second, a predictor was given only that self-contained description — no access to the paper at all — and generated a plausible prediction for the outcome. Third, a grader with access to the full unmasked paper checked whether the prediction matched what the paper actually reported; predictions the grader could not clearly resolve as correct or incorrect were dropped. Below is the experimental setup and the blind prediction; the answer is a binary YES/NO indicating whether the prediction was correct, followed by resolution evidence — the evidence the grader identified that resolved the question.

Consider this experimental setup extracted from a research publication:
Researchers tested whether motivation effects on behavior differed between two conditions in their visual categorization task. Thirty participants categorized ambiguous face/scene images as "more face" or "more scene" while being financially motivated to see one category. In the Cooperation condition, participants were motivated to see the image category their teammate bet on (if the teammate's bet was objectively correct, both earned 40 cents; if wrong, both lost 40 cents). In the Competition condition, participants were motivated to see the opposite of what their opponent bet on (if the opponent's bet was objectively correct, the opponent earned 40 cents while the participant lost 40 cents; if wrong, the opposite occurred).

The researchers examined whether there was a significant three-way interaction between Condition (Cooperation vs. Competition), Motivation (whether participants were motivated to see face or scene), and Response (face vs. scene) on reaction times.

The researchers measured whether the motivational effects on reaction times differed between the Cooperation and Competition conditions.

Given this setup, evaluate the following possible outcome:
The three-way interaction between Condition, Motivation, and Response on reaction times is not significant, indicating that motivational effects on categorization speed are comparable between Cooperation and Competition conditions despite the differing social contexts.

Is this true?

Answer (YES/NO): YES